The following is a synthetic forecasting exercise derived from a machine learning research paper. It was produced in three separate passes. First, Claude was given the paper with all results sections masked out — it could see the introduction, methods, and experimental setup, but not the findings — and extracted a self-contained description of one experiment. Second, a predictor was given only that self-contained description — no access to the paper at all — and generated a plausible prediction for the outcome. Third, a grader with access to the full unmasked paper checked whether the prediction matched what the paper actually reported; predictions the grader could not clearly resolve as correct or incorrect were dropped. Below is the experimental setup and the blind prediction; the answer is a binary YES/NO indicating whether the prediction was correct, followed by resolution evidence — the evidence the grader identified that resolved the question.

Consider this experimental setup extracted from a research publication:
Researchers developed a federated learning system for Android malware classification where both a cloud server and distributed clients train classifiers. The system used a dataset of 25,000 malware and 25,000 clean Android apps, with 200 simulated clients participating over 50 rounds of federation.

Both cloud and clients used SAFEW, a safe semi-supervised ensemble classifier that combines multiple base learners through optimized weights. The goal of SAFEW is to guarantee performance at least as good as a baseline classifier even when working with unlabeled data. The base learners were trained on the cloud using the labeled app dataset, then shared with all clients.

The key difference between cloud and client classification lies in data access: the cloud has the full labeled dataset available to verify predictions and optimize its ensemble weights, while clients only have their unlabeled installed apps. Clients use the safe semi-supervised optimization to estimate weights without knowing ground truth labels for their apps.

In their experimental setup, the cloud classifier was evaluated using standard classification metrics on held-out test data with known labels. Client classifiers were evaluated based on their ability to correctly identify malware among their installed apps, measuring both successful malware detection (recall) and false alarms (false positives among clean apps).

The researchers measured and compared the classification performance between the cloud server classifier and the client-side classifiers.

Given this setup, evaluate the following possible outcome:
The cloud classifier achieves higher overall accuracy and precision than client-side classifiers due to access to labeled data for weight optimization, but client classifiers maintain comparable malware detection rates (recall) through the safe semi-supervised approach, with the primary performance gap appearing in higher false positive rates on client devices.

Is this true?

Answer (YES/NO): YES